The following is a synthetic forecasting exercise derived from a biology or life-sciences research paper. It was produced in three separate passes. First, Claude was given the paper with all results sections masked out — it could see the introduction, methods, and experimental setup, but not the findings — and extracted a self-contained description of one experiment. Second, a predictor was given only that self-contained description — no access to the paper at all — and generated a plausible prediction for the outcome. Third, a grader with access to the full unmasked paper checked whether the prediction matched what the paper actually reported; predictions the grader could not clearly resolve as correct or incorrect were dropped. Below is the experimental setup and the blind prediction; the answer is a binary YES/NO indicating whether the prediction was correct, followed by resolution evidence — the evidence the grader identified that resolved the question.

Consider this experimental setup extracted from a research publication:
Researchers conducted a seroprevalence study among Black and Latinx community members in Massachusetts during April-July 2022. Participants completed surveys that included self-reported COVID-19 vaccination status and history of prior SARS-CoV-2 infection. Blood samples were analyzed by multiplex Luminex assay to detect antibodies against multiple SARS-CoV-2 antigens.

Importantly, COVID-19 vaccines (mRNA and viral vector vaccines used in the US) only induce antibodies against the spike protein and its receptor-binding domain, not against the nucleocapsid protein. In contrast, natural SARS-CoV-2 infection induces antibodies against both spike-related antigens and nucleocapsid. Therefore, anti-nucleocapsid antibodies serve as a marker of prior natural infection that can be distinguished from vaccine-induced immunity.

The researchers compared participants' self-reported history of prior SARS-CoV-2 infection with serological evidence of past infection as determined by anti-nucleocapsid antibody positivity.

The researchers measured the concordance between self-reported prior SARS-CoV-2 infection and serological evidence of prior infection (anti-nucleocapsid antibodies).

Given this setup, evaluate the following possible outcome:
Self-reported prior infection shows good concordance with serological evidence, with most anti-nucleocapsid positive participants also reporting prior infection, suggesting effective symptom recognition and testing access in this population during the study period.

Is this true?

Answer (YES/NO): YES